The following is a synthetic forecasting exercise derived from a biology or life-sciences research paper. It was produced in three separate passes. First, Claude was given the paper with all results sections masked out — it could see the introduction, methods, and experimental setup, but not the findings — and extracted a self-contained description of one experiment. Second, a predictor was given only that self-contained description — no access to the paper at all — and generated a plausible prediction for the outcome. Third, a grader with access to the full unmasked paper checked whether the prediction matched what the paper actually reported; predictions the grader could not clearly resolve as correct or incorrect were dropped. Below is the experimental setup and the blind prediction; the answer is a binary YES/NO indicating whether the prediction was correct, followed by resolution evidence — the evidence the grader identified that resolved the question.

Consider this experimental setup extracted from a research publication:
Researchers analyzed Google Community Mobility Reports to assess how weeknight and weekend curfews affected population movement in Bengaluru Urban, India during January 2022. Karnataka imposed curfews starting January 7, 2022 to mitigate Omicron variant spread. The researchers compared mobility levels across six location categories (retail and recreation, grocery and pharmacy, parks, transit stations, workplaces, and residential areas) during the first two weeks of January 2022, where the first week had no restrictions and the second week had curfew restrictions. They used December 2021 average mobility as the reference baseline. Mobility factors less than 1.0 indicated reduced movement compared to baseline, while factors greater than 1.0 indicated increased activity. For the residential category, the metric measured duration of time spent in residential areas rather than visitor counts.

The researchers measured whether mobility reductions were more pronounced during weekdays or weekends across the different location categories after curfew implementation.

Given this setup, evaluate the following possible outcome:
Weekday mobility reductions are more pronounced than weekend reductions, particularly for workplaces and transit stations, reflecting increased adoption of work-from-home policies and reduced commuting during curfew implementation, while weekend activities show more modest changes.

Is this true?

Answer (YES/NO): NO